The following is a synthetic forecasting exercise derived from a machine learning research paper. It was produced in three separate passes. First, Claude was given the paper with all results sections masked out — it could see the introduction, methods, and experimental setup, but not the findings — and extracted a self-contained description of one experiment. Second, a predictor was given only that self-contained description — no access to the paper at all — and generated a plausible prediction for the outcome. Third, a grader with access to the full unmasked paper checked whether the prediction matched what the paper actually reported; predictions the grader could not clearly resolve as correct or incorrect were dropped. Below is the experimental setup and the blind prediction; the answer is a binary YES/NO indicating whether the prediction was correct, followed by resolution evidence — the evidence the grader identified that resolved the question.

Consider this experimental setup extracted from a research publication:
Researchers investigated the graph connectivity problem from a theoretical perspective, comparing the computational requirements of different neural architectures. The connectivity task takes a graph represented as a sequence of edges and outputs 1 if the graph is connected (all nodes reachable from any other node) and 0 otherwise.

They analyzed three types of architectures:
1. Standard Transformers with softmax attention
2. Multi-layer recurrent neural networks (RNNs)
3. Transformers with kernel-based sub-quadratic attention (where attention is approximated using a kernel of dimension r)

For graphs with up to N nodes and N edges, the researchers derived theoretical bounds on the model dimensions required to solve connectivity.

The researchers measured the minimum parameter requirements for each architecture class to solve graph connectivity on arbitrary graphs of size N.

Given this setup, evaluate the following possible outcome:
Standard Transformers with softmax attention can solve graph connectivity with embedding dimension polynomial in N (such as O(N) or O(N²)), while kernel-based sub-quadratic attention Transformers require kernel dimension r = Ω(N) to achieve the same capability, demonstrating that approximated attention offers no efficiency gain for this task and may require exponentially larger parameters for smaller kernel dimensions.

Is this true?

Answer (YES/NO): NO